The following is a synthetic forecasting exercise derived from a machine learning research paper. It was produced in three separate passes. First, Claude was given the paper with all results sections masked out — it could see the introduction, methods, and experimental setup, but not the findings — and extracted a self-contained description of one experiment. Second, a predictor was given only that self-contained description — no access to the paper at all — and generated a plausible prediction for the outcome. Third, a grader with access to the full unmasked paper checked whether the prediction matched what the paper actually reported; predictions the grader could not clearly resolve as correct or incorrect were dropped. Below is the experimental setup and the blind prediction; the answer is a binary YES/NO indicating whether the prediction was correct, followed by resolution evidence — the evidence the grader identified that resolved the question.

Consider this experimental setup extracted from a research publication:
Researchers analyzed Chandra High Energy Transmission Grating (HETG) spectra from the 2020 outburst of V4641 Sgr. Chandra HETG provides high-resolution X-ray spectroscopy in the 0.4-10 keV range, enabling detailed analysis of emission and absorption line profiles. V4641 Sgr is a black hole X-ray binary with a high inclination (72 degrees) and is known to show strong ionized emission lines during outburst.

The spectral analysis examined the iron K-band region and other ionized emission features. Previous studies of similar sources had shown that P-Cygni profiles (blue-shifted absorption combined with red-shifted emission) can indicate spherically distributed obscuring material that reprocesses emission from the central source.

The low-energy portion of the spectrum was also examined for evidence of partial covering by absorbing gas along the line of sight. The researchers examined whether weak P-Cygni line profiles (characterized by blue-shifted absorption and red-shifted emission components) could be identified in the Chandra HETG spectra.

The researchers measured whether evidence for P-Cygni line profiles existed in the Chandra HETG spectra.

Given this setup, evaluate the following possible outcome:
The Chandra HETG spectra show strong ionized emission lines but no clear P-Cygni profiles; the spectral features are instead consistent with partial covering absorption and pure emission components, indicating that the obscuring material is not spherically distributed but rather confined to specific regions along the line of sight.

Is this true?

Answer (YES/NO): NO